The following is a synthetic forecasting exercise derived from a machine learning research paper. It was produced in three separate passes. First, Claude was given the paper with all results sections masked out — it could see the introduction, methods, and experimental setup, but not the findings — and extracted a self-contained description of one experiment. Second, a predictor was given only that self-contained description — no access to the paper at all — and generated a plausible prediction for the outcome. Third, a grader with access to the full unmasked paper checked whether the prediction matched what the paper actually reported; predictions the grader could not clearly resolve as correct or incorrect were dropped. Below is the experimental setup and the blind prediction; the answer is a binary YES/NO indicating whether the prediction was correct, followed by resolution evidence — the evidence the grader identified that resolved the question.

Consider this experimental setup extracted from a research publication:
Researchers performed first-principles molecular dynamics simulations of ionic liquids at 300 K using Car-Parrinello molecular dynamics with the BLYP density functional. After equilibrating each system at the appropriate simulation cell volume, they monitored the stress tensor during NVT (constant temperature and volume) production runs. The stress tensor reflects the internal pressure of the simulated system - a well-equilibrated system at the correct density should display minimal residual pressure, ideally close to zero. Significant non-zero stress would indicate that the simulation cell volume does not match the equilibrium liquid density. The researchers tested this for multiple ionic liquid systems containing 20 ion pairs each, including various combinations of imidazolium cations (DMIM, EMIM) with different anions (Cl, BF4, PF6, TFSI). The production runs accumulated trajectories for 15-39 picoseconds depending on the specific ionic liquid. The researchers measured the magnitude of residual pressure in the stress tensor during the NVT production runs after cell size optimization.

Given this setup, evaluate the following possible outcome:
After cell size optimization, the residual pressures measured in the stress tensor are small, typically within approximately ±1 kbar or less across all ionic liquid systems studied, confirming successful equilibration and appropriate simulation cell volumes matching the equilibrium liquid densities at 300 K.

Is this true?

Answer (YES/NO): NO